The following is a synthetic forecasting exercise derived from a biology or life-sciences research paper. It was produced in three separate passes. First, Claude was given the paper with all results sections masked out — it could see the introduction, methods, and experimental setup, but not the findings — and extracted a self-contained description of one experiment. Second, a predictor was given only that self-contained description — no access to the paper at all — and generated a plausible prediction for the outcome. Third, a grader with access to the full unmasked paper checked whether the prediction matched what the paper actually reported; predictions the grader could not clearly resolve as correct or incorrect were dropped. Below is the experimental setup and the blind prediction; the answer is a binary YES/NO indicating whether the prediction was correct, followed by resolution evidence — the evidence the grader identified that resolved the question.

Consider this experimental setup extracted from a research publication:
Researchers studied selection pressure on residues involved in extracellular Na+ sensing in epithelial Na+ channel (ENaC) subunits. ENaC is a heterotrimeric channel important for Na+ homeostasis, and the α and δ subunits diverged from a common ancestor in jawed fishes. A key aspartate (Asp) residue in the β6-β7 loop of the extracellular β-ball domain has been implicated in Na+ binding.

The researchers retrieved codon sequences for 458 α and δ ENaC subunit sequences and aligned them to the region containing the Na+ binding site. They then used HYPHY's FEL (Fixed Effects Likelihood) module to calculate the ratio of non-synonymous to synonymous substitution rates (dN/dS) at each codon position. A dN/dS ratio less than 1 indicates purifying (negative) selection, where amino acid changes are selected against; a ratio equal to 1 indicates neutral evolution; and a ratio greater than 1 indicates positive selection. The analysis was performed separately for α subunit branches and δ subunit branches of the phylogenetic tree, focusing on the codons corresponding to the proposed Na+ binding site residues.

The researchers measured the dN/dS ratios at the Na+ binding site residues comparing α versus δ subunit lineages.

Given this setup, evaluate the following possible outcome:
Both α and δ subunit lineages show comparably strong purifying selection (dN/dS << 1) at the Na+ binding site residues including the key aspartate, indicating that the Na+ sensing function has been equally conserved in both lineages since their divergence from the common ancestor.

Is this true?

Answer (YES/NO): NO